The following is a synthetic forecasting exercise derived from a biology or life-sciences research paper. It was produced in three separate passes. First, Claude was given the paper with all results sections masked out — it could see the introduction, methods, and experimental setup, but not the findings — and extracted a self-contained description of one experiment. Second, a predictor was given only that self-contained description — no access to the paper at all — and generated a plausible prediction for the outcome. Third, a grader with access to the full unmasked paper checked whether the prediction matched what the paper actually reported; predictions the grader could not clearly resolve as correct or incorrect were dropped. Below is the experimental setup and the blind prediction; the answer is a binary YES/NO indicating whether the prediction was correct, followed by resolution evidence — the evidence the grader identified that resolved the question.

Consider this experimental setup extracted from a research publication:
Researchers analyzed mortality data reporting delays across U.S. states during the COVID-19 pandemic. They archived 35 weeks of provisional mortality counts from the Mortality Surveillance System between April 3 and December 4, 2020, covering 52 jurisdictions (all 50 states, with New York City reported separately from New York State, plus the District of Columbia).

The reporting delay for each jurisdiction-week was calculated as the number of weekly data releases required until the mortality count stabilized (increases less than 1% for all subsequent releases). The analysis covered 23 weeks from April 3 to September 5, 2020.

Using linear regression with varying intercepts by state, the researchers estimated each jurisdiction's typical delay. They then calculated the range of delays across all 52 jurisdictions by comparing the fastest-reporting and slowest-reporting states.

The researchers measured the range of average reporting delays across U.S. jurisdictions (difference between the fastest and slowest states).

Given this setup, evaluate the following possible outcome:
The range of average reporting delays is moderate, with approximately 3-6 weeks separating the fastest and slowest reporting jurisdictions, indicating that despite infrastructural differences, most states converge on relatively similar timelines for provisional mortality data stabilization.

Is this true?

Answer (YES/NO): NO